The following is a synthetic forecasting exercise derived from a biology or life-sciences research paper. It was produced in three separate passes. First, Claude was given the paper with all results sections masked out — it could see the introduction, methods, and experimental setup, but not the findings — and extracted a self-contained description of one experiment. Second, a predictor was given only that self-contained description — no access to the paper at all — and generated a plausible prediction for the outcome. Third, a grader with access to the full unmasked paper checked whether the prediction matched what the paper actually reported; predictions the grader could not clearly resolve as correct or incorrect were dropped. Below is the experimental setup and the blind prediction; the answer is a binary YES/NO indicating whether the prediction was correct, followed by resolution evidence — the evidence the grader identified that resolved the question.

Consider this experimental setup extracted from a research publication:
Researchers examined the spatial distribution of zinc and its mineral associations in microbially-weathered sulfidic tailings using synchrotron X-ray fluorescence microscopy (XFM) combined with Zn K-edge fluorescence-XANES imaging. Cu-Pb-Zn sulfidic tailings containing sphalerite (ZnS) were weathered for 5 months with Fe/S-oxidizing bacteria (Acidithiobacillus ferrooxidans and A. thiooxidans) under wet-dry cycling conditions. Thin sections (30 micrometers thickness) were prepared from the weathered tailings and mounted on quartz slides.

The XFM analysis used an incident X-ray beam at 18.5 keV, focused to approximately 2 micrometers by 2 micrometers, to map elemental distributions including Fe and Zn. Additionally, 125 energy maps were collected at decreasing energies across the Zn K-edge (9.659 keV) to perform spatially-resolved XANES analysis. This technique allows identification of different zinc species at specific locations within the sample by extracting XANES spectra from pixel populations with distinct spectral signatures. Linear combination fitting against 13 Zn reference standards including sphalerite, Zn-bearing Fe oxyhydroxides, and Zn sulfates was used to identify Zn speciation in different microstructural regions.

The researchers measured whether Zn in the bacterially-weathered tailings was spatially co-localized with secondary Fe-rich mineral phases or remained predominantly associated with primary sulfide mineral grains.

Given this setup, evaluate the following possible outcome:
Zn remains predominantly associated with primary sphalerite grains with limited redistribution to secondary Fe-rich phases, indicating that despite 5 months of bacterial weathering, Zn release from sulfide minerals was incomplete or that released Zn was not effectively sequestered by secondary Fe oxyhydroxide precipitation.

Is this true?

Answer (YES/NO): NO